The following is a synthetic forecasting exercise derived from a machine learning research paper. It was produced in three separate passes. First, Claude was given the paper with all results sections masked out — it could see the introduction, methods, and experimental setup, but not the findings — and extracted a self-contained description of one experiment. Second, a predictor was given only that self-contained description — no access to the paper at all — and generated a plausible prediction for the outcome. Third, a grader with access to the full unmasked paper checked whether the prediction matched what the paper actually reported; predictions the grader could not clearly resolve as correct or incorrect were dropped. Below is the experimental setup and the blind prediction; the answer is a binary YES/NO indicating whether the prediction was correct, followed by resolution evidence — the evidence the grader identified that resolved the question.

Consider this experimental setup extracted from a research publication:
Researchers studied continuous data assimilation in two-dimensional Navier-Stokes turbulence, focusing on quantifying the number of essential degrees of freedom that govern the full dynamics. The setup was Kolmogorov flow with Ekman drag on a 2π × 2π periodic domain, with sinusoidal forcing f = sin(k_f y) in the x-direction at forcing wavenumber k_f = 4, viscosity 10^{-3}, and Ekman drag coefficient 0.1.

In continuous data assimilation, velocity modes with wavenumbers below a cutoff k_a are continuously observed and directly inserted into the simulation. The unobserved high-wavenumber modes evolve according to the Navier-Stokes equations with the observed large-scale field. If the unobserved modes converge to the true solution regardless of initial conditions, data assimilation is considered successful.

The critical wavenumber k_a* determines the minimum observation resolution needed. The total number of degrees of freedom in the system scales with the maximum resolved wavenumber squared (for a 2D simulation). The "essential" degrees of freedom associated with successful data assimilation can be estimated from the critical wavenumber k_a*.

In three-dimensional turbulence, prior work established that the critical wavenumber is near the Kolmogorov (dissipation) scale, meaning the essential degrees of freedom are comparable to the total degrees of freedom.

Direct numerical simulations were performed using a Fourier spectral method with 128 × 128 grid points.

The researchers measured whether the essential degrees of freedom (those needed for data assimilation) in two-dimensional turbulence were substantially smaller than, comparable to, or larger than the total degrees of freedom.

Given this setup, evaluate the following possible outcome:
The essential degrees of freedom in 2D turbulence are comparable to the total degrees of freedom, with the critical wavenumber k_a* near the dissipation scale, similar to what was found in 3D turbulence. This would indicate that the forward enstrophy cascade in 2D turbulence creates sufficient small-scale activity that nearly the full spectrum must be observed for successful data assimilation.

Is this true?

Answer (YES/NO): NO